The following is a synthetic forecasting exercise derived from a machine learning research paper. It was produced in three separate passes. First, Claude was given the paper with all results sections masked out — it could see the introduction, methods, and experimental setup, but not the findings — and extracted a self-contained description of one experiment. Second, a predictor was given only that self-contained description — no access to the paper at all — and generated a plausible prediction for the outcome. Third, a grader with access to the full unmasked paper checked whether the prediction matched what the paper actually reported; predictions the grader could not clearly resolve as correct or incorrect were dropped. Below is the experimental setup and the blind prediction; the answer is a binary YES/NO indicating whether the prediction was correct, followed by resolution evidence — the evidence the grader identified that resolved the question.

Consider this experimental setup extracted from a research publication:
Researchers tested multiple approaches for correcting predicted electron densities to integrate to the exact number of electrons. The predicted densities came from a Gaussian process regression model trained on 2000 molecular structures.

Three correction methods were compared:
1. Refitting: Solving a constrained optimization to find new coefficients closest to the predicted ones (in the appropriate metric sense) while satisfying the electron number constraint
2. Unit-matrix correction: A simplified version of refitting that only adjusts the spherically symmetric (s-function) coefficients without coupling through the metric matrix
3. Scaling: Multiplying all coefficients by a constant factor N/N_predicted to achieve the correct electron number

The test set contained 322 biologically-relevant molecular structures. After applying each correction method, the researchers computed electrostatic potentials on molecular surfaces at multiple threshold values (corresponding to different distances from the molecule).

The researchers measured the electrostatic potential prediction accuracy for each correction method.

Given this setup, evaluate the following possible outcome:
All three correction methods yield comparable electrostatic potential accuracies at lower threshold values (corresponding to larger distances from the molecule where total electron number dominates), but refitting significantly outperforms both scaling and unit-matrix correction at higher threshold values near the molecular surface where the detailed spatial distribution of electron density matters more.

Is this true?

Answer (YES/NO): NO